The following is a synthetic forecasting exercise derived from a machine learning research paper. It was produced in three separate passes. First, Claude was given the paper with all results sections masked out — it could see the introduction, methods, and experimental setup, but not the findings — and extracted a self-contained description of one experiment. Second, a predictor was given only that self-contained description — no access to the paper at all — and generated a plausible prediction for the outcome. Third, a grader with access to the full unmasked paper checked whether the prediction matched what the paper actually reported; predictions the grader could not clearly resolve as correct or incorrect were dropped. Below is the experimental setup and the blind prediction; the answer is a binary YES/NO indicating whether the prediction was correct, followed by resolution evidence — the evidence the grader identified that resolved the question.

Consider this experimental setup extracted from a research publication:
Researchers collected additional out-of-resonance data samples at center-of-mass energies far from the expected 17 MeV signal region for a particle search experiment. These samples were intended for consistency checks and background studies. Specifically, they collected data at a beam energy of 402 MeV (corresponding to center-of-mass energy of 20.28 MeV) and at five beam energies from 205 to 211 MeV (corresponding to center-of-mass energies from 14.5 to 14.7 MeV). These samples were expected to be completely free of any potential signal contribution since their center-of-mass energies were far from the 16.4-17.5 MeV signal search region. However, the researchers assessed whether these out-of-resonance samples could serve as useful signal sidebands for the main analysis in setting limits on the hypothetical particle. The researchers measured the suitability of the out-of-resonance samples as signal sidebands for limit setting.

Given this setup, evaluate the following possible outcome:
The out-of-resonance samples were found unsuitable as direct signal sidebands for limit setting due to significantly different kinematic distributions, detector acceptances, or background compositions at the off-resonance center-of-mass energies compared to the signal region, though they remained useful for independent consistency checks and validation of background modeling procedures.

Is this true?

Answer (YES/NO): NO